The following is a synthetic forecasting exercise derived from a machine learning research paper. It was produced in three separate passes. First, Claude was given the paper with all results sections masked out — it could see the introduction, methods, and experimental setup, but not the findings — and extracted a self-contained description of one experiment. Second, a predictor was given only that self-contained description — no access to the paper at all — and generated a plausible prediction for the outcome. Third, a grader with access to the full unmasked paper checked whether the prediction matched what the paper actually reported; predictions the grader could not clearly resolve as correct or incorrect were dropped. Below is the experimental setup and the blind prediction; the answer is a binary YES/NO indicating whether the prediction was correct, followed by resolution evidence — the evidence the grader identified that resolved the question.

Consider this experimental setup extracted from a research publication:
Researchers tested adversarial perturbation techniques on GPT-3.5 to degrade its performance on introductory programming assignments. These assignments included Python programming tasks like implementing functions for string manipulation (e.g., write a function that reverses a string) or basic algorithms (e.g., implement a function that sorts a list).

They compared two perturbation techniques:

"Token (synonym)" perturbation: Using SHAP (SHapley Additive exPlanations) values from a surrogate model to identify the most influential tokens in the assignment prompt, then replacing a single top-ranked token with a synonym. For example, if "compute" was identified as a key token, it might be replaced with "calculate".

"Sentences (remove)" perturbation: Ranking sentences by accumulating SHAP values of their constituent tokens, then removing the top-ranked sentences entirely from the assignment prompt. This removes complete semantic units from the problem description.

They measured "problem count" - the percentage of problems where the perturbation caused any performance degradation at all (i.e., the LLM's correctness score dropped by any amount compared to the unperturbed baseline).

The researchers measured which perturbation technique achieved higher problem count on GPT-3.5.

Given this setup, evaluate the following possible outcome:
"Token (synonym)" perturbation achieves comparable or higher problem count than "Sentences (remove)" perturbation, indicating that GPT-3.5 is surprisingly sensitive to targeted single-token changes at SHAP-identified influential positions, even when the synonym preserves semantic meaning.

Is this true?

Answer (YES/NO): NO